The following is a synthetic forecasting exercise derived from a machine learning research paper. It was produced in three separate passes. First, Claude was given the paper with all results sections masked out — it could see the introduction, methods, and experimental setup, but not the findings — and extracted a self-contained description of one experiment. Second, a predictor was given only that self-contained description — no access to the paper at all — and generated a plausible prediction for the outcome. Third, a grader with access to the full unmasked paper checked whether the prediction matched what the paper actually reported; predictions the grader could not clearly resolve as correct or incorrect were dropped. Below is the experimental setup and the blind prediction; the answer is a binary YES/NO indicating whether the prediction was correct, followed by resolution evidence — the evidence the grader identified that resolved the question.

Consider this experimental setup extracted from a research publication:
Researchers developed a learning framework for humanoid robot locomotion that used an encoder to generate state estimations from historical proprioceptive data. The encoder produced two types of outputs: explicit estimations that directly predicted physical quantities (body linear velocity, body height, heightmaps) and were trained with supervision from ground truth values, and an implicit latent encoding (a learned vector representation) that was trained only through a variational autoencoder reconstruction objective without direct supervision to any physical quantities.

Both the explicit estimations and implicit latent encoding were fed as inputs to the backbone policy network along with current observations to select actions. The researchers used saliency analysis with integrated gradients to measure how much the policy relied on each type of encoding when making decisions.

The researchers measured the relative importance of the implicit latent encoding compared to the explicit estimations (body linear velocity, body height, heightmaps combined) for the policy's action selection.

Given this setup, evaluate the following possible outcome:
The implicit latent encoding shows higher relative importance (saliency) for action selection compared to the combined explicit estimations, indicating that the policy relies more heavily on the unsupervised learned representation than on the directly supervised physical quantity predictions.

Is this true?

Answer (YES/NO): NO